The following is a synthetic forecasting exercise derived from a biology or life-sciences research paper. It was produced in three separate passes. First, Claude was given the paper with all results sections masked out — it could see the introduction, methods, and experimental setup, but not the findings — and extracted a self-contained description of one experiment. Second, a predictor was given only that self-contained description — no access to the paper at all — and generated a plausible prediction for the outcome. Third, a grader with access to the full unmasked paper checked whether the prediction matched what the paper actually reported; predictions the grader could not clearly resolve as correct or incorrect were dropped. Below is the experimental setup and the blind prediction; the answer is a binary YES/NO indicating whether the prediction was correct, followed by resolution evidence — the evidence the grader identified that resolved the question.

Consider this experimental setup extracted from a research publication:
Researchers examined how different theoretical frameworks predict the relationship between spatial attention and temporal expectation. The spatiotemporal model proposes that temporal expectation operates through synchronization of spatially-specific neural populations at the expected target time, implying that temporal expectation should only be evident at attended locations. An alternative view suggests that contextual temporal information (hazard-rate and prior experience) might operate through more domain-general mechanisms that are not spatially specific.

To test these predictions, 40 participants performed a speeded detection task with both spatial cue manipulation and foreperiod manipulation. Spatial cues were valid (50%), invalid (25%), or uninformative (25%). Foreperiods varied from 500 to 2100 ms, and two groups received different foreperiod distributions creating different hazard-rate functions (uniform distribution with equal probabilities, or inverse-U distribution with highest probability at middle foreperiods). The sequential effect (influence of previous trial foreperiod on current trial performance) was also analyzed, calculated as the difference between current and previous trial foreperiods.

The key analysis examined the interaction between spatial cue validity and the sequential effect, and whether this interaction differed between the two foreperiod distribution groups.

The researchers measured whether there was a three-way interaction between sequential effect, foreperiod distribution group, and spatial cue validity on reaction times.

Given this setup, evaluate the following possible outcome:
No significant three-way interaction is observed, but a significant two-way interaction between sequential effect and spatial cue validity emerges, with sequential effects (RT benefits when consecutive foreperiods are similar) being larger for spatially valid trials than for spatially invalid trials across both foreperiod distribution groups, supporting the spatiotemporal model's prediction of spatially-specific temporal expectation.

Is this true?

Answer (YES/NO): NO